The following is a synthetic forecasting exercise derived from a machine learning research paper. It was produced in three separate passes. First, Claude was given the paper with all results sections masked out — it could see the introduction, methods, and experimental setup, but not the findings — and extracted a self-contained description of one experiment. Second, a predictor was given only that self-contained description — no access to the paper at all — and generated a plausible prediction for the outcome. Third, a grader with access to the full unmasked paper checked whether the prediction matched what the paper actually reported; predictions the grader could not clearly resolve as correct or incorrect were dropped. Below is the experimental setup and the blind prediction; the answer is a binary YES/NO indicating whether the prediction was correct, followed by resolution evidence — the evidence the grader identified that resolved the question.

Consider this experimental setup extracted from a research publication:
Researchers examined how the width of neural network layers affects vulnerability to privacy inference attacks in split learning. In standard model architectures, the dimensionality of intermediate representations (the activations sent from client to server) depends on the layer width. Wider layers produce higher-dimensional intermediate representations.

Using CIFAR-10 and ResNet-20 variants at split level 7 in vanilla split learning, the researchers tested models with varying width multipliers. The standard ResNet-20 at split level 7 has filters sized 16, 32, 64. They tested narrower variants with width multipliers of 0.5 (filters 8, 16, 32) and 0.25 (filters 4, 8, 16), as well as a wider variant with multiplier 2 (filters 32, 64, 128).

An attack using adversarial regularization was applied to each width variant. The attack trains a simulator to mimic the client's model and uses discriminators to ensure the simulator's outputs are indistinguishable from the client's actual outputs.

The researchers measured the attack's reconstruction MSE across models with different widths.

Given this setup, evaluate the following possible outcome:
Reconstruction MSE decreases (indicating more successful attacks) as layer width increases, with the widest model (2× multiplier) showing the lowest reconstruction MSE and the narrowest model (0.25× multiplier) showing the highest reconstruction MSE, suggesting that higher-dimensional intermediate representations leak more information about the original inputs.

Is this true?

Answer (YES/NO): YES